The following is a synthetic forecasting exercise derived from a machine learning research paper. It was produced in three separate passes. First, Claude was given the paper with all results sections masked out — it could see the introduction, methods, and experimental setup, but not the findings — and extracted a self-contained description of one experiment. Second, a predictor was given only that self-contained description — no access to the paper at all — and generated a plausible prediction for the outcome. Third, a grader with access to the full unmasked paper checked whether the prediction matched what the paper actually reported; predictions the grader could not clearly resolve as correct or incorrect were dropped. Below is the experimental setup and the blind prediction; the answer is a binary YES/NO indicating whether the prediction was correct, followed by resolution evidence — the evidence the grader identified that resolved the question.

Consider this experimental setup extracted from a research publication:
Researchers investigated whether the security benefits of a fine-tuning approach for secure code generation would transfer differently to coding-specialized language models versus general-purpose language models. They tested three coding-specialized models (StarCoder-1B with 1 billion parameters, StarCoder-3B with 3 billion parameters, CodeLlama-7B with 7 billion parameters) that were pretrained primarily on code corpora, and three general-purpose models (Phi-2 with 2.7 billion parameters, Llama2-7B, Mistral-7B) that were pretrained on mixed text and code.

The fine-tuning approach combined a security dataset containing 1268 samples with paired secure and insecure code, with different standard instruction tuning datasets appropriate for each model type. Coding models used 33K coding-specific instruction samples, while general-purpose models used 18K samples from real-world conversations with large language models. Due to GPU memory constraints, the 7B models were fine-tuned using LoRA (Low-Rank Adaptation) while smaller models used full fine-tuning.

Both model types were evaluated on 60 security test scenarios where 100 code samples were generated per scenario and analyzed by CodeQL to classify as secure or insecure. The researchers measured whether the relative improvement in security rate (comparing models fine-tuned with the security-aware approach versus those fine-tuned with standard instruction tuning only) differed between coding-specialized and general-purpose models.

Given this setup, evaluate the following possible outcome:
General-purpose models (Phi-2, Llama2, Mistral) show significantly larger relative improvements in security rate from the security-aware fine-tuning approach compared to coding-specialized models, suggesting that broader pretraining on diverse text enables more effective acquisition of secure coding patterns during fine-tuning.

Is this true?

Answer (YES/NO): NO